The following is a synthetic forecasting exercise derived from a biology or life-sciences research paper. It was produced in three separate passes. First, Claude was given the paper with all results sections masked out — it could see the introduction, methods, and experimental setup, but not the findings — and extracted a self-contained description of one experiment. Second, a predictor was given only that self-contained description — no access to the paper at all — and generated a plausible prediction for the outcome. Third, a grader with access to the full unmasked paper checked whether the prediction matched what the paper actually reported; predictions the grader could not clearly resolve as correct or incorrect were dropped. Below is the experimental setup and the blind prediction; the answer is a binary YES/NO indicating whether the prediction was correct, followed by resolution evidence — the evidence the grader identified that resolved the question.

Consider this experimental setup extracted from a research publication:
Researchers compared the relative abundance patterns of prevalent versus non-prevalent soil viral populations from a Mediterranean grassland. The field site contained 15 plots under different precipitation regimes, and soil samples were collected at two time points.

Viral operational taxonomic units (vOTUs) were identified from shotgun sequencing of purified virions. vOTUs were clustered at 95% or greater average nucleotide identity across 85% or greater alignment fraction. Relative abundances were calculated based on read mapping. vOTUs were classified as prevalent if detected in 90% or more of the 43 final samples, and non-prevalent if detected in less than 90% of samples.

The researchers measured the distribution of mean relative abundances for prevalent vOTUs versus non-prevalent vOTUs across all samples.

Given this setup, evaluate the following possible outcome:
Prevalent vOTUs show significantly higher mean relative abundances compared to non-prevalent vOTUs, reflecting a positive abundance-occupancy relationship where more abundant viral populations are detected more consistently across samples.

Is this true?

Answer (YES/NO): YES